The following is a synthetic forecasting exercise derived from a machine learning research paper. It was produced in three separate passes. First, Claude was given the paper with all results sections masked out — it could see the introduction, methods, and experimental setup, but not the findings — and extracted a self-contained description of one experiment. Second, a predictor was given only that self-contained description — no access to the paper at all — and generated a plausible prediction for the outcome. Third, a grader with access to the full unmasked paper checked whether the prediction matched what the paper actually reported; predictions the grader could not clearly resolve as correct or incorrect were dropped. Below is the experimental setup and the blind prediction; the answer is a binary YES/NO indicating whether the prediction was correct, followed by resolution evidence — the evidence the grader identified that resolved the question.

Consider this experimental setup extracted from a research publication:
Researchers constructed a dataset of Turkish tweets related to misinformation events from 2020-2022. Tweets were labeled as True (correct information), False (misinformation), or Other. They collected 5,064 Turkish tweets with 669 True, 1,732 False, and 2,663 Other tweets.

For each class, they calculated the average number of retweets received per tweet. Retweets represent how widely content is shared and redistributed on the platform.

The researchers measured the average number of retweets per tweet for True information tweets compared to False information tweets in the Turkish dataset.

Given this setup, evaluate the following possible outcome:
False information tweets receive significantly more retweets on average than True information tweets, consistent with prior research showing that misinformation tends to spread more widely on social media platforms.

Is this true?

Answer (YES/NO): NO